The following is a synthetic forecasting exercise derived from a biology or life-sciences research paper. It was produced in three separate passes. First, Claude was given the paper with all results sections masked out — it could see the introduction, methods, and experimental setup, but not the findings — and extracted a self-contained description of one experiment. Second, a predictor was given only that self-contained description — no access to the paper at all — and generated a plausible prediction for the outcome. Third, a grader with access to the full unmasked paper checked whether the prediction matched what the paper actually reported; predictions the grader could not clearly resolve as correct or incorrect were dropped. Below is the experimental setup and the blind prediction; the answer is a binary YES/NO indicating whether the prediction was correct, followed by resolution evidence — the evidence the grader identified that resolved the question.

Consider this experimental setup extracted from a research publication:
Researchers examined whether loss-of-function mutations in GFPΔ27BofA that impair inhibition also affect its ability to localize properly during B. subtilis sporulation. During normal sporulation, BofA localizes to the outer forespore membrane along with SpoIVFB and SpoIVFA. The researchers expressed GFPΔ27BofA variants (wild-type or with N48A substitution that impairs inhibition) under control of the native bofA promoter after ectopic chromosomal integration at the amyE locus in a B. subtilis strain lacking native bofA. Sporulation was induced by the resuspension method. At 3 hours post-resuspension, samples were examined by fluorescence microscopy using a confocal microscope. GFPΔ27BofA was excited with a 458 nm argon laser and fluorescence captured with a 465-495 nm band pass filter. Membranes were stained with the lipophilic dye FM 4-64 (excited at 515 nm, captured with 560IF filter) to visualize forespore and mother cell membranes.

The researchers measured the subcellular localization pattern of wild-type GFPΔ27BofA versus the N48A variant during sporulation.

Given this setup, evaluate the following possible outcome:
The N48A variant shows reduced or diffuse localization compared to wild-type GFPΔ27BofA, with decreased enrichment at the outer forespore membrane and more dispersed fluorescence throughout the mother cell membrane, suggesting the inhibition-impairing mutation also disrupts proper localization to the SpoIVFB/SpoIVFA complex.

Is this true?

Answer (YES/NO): YES